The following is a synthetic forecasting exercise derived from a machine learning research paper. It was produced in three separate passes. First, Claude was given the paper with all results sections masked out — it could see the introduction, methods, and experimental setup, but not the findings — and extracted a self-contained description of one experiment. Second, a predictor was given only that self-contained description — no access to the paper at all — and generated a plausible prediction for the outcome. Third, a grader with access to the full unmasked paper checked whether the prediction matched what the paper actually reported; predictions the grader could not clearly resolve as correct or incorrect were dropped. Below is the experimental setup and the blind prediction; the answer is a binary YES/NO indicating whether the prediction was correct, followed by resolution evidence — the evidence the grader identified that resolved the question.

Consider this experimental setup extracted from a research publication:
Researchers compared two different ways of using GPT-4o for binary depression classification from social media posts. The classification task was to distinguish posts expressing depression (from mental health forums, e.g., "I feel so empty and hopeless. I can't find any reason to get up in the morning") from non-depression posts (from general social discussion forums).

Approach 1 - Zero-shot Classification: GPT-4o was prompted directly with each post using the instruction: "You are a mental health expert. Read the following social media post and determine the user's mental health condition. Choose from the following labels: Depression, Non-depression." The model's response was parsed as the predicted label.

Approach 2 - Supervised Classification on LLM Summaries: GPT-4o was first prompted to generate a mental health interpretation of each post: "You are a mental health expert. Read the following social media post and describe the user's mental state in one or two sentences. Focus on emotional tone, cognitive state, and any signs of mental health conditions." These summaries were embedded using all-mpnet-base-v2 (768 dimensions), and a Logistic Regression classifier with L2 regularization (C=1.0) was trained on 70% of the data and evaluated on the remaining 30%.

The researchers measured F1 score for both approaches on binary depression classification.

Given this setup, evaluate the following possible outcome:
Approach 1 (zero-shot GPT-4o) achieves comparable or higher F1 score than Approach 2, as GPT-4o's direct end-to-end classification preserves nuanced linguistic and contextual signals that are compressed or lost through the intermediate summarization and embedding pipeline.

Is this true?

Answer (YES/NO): YES